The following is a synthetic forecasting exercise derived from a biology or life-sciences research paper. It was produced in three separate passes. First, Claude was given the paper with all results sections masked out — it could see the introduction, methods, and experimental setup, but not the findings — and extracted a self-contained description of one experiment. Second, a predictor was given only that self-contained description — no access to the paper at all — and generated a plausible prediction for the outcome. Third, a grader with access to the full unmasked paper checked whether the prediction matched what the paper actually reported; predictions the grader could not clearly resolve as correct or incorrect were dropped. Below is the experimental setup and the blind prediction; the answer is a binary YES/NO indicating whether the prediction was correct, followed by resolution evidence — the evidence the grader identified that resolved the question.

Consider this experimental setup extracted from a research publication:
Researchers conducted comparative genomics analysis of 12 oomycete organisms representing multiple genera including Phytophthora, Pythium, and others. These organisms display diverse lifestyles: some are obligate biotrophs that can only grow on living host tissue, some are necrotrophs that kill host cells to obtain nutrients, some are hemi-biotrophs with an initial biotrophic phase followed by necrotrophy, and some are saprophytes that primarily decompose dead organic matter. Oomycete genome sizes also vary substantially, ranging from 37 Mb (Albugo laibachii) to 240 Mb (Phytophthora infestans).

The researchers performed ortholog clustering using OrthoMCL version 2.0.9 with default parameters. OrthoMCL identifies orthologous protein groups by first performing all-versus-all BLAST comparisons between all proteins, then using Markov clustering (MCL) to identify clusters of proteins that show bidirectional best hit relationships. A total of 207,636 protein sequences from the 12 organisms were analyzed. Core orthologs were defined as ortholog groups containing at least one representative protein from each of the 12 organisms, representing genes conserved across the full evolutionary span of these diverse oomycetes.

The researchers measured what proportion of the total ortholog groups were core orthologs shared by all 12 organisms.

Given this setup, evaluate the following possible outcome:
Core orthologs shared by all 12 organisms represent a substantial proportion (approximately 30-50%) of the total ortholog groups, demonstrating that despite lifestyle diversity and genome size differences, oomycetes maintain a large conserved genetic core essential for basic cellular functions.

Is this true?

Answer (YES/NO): NO